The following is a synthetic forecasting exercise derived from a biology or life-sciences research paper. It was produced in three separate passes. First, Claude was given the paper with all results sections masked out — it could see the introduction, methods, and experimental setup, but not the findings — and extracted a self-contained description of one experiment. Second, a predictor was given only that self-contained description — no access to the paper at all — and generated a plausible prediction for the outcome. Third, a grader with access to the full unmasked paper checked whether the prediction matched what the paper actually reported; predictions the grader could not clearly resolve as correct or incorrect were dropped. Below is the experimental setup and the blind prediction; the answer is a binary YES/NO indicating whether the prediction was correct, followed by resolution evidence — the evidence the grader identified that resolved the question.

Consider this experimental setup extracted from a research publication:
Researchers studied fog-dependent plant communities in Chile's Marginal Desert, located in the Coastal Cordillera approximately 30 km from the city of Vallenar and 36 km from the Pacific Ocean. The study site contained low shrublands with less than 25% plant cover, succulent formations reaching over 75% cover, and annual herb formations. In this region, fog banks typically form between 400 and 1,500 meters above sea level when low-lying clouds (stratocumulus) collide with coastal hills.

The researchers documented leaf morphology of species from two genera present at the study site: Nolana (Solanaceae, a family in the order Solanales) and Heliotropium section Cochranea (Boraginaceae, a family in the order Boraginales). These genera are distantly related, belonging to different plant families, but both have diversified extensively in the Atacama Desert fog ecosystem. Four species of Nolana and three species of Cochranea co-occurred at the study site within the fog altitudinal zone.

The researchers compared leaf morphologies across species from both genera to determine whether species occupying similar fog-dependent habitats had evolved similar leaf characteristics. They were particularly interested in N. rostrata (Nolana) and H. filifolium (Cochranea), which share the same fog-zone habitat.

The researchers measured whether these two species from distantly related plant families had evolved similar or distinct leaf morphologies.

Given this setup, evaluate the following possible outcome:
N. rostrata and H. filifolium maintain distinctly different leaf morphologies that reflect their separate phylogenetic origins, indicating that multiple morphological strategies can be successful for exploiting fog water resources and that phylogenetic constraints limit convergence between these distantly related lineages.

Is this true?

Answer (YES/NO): NO